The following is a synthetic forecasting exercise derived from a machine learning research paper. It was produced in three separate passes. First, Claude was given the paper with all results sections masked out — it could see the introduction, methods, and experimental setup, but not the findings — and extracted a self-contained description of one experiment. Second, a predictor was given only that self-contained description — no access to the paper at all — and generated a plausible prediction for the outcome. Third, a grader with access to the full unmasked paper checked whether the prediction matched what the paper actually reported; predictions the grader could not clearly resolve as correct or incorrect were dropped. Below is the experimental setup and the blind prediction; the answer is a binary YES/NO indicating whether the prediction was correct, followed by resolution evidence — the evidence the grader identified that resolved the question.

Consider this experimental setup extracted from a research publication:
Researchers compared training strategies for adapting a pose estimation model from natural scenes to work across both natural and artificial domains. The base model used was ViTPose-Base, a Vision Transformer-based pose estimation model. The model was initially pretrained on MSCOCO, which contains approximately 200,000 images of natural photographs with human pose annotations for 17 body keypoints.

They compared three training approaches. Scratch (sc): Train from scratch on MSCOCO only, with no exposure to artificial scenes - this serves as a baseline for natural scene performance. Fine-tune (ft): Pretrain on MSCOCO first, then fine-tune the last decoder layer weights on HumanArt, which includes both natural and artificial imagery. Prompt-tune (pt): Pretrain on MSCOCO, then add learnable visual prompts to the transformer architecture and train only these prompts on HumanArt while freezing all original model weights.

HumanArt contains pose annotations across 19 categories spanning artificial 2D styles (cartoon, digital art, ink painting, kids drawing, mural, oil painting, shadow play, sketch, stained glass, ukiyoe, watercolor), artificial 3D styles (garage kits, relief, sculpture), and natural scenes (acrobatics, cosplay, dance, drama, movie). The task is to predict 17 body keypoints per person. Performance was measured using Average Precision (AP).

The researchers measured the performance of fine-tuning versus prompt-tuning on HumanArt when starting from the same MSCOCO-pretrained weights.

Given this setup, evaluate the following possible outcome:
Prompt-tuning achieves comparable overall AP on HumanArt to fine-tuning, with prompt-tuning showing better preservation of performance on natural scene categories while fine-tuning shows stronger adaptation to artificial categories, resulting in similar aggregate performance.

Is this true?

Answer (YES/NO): NO